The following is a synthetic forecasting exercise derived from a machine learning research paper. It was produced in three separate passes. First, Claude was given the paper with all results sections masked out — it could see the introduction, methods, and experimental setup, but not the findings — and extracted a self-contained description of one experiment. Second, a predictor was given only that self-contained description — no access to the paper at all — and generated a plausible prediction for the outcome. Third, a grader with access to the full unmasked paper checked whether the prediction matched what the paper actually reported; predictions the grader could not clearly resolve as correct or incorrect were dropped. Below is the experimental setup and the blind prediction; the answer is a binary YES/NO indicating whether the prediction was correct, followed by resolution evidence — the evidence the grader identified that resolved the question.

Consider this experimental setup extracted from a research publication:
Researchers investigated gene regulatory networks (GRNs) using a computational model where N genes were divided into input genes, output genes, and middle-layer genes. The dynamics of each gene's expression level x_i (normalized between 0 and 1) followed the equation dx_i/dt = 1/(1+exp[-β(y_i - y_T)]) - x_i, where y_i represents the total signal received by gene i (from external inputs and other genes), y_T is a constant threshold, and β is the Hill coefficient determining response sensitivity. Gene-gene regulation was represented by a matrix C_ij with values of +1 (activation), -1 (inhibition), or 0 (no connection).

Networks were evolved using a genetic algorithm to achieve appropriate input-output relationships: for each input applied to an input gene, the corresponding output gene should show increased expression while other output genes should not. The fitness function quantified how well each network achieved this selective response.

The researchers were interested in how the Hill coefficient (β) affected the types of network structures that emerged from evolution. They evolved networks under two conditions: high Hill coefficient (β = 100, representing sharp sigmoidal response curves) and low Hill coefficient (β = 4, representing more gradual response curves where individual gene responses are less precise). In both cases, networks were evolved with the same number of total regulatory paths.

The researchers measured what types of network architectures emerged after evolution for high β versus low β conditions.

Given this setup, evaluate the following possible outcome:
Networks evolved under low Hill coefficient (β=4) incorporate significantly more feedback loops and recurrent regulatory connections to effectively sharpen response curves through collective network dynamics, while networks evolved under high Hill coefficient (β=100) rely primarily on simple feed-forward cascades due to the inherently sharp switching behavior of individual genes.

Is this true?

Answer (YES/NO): NO